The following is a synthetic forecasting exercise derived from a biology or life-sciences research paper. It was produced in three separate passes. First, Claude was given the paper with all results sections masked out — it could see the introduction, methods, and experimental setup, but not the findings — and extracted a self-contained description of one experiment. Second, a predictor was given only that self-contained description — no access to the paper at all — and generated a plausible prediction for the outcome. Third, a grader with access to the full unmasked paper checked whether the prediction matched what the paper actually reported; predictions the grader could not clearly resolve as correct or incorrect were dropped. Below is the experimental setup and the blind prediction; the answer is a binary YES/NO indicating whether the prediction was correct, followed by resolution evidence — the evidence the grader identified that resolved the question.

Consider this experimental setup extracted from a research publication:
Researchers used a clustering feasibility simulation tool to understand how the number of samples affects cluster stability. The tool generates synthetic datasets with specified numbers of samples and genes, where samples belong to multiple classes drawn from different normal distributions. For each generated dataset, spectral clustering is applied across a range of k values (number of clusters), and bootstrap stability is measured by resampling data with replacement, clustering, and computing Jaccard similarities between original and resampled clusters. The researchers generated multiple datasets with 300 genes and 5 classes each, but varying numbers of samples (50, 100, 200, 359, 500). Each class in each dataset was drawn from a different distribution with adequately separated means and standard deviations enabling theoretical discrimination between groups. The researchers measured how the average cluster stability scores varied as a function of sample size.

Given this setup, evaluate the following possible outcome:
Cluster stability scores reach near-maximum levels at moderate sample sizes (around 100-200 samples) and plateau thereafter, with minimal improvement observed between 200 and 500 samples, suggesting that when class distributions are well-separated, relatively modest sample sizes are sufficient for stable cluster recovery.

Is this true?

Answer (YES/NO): NO